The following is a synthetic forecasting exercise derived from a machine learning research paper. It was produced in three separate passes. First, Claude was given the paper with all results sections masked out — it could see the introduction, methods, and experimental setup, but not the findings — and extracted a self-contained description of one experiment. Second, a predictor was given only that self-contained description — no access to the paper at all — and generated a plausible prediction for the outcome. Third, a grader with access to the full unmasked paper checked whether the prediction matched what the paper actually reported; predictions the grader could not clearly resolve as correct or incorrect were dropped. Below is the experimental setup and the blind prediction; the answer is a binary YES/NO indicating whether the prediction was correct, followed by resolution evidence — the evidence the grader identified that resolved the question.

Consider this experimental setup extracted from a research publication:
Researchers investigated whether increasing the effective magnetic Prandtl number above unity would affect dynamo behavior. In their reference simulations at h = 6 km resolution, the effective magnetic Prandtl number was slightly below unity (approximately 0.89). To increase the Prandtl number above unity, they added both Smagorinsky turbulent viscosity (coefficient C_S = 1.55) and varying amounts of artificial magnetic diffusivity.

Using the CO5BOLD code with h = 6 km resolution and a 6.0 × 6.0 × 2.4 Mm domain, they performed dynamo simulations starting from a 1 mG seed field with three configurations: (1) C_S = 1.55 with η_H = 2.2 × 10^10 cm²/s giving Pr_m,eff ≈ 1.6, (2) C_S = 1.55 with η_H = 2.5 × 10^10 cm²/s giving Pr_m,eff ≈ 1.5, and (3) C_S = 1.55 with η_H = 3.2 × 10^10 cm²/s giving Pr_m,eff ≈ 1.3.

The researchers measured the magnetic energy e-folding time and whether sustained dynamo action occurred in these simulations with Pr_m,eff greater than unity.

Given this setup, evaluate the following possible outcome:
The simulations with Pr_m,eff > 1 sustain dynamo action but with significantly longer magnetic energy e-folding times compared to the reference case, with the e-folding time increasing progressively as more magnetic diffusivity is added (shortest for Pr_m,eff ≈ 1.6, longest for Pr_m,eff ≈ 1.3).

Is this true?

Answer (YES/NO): NO